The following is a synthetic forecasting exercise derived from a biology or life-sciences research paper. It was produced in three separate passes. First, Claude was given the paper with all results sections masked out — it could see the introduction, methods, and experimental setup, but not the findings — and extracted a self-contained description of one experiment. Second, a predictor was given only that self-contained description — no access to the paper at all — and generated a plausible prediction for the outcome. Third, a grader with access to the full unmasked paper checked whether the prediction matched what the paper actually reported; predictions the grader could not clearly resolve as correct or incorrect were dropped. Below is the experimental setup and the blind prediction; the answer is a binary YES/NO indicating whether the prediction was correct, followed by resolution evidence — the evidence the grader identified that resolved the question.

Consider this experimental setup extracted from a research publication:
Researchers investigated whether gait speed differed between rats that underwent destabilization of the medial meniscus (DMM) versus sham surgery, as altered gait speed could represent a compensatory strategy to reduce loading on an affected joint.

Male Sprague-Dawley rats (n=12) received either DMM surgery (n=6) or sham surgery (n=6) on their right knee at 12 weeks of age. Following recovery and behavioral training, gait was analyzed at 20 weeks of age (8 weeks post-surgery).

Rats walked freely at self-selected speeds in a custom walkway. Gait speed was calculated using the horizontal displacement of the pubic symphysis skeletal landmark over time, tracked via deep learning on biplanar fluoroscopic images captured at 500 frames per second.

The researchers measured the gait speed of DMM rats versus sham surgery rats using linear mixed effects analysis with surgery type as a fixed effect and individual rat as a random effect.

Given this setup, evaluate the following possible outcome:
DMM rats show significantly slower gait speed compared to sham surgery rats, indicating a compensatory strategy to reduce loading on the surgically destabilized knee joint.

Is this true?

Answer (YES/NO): NO